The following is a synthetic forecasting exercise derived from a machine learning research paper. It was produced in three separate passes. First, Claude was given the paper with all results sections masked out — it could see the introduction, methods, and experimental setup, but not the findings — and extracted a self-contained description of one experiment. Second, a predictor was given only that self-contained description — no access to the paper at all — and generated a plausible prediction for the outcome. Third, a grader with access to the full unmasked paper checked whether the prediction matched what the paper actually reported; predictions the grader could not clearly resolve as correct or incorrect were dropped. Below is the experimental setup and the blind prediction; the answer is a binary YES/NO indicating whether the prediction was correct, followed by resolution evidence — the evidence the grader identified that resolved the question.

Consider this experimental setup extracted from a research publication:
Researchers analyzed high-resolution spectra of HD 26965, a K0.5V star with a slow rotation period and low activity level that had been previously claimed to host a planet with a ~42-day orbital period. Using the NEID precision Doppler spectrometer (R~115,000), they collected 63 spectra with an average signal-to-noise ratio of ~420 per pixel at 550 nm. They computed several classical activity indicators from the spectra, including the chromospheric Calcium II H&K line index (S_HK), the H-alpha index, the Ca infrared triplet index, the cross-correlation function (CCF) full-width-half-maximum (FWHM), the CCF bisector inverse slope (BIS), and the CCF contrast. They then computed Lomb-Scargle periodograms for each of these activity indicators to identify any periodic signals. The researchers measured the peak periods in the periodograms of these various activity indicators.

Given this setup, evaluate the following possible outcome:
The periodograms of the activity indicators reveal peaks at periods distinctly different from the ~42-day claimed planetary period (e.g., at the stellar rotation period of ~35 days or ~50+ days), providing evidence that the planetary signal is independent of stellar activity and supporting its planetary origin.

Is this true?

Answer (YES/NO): NO